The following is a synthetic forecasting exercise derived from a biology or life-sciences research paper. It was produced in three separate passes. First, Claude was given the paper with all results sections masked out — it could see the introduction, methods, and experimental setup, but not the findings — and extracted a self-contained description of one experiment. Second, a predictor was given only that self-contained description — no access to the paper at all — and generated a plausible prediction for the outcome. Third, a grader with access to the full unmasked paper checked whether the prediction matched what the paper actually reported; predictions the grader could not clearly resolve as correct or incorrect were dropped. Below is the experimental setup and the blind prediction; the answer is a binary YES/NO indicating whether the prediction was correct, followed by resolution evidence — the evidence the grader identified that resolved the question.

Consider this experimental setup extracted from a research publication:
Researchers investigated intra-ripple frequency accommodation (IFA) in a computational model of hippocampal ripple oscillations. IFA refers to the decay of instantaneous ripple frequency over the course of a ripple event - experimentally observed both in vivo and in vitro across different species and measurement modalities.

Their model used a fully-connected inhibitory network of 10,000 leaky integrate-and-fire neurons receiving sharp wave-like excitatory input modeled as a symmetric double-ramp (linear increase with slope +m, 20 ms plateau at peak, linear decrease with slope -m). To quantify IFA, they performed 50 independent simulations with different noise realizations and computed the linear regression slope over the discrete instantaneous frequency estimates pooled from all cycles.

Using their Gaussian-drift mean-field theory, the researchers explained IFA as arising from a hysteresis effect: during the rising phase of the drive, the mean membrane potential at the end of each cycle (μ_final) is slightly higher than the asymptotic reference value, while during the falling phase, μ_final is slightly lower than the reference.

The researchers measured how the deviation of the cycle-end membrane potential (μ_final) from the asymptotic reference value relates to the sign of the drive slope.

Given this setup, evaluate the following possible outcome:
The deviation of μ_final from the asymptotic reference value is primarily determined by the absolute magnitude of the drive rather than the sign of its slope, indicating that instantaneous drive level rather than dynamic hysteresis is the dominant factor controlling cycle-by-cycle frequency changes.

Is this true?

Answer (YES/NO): NO